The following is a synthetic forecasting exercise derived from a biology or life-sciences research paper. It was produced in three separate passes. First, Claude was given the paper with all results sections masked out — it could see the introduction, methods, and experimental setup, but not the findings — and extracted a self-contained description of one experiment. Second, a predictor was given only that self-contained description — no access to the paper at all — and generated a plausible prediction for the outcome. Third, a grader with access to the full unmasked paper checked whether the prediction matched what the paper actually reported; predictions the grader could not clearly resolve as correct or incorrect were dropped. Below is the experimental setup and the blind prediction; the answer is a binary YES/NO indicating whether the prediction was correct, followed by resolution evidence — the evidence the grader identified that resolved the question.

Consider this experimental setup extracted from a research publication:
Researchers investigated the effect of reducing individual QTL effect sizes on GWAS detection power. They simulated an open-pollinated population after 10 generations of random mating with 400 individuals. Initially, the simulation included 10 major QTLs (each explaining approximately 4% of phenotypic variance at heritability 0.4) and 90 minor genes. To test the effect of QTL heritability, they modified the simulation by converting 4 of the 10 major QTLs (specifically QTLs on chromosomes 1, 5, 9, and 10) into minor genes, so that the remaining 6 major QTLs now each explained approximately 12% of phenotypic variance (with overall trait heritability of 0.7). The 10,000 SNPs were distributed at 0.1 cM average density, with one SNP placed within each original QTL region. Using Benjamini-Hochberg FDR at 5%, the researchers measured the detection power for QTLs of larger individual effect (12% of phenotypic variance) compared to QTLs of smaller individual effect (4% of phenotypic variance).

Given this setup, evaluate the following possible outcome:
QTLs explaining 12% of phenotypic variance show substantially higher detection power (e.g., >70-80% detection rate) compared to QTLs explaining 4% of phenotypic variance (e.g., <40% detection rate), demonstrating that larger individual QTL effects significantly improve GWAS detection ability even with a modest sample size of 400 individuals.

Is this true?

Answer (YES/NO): YES